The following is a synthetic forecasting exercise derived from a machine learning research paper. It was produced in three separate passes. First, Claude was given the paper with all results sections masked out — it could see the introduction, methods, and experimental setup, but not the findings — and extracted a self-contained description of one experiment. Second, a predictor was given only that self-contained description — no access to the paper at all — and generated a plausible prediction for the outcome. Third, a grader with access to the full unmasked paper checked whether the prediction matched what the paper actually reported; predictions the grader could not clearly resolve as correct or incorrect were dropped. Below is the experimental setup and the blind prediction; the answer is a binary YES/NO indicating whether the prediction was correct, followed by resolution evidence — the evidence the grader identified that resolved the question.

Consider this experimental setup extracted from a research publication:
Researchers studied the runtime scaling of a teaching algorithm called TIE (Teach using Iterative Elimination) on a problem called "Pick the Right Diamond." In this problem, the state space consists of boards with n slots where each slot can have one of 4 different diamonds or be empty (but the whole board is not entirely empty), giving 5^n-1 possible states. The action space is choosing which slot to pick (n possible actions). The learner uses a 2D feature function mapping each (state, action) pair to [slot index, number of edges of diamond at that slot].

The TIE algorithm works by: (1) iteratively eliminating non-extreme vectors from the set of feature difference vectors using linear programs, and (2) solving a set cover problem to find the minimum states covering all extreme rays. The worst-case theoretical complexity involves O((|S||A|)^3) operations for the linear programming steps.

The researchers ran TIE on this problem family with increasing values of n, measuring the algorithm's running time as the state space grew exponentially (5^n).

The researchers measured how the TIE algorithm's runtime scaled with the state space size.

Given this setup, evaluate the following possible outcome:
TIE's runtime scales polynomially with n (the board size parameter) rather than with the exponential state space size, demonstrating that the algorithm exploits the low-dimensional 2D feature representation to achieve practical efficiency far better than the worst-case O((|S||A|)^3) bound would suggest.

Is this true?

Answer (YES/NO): NO